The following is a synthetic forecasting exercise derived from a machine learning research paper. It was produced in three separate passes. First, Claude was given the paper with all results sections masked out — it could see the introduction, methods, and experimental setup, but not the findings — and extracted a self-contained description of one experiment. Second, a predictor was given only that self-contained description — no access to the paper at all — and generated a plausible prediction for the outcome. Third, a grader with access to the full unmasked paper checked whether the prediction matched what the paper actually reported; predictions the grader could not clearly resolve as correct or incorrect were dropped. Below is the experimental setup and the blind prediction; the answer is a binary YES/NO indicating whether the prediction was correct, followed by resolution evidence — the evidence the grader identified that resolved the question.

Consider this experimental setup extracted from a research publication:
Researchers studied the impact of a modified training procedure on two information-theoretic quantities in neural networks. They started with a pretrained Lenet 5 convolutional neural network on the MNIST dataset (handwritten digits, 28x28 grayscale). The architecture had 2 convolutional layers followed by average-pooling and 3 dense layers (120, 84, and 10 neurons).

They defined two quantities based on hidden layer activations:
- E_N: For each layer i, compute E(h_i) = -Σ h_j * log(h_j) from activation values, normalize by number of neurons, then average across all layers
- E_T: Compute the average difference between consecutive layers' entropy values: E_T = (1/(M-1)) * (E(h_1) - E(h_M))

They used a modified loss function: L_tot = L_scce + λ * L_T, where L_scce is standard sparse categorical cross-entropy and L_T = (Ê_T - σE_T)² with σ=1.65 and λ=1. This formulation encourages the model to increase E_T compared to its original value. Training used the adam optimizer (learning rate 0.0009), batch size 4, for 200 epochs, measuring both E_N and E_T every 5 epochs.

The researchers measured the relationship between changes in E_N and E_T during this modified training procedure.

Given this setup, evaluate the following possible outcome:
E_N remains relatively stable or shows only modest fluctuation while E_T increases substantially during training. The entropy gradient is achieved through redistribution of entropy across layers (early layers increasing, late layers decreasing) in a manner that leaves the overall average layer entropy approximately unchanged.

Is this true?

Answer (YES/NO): NO